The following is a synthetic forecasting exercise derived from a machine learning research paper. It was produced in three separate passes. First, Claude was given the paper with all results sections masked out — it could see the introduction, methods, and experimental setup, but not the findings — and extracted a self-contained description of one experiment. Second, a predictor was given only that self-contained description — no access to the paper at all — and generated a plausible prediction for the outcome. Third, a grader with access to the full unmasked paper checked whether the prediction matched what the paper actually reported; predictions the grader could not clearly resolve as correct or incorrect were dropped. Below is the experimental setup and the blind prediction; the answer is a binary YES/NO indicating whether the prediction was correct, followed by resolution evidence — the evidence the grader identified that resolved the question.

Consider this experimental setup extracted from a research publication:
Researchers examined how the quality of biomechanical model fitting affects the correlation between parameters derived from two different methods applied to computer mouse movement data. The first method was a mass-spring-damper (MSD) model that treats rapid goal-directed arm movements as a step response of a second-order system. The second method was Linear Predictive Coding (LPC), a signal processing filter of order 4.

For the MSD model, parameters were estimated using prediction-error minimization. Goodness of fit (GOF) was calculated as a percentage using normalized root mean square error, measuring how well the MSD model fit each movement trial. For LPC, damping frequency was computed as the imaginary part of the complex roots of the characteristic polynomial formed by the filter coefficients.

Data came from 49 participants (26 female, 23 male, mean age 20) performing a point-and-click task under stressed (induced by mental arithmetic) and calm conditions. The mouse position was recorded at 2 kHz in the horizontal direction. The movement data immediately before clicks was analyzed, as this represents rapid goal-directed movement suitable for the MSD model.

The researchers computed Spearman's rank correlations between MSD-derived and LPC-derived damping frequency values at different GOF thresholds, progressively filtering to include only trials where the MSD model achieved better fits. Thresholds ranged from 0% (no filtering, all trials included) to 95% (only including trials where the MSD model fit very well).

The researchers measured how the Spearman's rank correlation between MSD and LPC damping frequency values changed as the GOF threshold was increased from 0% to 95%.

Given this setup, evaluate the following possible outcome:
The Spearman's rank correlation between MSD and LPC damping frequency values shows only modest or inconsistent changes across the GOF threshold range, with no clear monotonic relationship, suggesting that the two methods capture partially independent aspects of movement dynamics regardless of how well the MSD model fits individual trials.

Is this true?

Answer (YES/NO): NO